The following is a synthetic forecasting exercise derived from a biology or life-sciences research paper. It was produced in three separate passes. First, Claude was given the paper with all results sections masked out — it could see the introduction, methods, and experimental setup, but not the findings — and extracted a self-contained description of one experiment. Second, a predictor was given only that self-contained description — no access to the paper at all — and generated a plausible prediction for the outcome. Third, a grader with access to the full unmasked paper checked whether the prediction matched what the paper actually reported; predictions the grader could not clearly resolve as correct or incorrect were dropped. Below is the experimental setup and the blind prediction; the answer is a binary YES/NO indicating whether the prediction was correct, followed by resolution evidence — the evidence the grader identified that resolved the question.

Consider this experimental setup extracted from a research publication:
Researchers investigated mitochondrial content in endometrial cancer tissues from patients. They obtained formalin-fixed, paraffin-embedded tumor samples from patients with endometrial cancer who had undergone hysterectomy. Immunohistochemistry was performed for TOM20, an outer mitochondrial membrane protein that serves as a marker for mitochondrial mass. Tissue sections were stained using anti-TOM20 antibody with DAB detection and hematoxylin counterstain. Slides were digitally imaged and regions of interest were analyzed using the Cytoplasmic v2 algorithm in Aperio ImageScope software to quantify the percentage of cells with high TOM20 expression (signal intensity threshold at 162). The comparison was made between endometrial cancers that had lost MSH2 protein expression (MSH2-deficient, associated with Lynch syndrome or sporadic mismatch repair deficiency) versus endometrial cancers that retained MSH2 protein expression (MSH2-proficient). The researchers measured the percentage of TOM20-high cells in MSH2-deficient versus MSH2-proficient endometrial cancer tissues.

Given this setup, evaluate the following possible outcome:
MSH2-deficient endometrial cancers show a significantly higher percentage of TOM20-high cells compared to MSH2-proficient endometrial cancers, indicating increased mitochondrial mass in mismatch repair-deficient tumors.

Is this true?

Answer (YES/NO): NO